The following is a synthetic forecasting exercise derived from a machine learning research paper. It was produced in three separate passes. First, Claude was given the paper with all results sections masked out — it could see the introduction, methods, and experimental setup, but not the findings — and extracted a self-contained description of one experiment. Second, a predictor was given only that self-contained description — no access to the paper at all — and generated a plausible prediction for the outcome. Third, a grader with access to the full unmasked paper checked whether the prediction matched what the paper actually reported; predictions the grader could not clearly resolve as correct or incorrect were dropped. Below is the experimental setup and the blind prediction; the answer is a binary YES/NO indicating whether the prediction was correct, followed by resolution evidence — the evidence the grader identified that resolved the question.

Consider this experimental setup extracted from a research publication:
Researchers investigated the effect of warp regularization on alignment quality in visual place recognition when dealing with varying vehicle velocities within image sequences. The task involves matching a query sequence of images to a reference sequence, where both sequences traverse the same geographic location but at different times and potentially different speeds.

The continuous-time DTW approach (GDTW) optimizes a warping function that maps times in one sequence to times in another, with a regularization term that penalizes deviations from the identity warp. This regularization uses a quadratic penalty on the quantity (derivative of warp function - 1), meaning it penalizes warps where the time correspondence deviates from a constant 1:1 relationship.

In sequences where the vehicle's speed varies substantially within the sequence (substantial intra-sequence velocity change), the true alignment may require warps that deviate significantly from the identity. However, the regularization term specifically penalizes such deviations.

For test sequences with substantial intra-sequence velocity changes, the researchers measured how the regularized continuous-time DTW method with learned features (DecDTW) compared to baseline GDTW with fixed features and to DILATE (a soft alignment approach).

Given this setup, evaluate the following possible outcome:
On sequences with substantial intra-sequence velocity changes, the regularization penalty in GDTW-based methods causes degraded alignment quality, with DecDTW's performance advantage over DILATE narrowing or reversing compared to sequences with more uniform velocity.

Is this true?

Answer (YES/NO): YES